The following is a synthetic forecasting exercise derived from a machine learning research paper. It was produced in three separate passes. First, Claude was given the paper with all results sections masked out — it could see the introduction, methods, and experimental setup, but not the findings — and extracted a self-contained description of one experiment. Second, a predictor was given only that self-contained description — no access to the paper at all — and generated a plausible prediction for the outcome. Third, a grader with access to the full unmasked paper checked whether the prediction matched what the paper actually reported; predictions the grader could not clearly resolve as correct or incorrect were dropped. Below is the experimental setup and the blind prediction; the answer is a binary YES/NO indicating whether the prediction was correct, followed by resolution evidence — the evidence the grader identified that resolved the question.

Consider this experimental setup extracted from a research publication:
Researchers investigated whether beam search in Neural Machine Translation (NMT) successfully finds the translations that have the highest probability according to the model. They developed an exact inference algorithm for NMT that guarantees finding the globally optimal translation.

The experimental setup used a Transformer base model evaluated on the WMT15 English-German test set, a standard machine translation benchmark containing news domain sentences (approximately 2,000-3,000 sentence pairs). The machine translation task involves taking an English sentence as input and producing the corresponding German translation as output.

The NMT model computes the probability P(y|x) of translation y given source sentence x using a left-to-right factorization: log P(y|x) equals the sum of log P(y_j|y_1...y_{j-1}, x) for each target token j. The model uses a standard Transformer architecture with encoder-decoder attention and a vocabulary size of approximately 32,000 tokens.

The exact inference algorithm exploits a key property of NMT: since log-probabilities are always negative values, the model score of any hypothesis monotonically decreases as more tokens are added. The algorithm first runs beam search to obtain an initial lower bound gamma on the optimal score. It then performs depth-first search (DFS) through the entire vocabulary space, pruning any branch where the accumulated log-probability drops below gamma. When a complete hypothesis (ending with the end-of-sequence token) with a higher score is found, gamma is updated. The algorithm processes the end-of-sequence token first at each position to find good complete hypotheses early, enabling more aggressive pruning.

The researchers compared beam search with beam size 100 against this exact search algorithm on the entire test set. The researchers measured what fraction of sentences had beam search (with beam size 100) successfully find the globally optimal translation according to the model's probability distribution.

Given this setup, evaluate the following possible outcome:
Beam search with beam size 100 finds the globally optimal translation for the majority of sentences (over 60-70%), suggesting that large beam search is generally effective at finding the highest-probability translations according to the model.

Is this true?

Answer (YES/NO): NO